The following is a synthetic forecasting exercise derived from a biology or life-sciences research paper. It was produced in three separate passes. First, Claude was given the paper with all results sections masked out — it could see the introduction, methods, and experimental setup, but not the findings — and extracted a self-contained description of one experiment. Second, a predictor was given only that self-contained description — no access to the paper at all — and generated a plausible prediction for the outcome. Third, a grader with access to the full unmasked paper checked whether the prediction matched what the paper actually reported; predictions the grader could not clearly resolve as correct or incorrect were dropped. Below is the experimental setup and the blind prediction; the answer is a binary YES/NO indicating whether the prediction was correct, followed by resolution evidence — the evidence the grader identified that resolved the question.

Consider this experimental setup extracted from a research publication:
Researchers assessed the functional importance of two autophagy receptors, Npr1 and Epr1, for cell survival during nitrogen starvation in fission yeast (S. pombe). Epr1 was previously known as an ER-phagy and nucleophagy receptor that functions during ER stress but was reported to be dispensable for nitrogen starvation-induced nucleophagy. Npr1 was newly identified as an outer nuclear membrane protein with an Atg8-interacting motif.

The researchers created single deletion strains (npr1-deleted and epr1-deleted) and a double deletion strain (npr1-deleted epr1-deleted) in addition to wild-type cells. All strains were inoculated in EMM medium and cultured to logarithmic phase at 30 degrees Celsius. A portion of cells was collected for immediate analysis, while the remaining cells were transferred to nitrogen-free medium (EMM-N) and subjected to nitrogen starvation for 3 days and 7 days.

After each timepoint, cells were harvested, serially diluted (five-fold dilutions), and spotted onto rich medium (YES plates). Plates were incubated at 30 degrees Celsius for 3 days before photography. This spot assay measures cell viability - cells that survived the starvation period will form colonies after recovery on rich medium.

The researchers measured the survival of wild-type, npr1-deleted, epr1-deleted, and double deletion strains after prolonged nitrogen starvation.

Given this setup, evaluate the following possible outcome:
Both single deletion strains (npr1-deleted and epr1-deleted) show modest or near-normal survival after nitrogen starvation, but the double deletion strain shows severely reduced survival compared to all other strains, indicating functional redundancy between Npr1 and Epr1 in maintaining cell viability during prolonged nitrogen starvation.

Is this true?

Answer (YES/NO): YES